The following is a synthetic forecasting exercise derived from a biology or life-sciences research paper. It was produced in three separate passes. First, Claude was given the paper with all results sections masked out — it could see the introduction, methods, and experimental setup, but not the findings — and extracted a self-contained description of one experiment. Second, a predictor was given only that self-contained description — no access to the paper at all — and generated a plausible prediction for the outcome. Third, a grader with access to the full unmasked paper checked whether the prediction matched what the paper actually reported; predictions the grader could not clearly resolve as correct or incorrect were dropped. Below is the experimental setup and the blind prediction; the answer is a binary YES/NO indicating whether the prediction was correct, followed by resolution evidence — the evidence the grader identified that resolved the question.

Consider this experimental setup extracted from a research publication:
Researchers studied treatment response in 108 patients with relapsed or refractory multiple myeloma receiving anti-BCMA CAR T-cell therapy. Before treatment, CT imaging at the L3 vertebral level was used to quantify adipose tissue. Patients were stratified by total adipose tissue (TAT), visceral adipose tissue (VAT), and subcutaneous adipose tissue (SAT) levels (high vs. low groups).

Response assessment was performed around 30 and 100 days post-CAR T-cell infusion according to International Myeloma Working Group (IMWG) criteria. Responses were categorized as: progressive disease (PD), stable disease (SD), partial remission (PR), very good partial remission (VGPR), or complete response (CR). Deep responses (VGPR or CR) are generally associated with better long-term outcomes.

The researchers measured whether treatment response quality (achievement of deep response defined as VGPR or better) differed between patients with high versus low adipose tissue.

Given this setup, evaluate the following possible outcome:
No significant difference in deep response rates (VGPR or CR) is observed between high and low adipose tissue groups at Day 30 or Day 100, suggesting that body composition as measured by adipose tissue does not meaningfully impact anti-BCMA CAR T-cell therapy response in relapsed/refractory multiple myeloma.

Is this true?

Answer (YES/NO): NO